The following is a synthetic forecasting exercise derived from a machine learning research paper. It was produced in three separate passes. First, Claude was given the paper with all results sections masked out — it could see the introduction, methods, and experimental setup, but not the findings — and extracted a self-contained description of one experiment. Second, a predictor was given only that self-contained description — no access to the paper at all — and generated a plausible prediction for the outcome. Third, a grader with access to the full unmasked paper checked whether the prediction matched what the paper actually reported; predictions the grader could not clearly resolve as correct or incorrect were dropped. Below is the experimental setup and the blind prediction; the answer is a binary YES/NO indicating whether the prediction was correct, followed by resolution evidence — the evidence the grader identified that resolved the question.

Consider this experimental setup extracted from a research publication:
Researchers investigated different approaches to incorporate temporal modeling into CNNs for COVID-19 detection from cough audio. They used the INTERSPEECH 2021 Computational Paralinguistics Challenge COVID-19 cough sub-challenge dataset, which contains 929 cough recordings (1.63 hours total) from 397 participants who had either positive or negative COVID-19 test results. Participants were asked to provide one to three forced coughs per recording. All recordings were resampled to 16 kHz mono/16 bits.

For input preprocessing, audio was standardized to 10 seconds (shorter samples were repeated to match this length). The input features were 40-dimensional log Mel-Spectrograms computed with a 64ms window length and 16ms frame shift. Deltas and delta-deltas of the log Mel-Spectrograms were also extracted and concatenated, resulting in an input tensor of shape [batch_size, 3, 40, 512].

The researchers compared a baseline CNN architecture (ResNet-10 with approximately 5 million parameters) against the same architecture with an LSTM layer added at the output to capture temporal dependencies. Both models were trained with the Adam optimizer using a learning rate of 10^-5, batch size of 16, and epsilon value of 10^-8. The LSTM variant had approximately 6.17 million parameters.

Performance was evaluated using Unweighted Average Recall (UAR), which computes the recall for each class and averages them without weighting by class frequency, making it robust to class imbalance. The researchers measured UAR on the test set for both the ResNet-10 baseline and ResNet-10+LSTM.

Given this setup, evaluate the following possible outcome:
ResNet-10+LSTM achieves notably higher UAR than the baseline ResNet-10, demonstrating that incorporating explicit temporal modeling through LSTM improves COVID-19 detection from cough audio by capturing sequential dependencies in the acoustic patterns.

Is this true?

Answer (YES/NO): NO